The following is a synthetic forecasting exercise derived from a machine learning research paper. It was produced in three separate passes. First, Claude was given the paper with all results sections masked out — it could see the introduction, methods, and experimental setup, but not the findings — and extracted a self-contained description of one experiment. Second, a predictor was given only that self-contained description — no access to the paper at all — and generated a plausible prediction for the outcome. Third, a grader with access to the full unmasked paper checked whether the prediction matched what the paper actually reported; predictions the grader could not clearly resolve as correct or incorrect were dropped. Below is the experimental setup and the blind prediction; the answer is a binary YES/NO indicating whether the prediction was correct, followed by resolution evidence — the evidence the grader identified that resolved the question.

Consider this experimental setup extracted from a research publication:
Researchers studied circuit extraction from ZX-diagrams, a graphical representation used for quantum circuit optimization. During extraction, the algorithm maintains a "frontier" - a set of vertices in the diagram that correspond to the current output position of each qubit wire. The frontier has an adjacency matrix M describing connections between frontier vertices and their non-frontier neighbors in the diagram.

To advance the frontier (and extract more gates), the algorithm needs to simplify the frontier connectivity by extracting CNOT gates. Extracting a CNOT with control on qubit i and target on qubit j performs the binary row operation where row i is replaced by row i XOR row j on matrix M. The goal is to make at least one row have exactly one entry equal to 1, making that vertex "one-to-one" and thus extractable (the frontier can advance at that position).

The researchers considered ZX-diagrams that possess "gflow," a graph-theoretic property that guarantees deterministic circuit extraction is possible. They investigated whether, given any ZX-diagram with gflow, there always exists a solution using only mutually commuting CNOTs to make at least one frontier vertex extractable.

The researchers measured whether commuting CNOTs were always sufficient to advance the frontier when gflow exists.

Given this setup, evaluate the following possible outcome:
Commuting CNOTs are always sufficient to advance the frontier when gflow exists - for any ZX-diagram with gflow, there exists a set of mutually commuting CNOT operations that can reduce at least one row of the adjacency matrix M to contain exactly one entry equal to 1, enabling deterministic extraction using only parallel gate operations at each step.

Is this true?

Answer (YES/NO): YES